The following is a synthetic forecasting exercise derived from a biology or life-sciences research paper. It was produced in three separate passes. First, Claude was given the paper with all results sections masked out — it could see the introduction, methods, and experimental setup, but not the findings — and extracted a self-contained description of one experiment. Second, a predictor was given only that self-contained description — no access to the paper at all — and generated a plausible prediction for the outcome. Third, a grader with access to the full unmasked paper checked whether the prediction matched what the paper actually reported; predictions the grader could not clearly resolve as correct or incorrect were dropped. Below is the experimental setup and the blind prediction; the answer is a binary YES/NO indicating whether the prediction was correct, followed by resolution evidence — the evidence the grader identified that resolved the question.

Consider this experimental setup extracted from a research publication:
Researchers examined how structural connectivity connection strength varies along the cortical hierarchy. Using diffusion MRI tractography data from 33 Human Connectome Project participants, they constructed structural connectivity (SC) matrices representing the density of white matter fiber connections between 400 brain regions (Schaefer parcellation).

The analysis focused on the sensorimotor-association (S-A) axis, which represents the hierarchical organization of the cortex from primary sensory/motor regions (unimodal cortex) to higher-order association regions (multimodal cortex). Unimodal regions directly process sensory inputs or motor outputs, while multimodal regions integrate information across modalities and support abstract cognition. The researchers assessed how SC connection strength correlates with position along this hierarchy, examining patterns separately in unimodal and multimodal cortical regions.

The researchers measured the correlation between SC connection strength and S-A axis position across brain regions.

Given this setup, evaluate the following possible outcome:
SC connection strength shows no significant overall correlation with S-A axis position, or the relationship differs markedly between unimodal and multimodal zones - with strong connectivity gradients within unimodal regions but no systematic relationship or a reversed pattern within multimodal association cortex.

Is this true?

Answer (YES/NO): YES